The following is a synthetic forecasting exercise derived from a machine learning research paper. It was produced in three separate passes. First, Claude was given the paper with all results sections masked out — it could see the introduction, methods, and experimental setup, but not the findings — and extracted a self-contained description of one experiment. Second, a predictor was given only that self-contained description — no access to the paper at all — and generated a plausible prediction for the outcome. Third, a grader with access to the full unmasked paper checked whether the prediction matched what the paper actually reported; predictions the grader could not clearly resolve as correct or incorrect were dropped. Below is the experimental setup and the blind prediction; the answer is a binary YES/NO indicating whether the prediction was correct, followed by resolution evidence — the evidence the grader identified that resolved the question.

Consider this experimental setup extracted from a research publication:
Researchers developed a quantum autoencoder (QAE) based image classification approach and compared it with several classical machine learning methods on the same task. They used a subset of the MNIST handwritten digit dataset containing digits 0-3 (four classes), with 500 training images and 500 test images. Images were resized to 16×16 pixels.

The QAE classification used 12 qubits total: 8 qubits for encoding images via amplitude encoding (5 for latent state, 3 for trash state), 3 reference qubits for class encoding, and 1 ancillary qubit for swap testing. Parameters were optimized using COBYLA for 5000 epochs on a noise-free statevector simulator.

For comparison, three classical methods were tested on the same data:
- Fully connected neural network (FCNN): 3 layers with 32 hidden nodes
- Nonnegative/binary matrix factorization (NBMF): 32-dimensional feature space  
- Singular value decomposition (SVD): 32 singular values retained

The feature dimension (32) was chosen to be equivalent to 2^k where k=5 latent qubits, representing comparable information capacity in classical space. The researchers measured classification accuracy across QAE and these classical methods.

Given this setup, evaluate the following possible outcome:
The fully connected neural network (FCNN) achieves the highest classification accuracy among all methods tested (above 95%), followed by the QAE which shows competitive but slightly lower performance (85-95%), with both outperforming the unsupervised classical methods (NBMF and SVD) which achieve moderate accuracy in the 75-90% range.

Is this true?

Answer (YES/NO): NO